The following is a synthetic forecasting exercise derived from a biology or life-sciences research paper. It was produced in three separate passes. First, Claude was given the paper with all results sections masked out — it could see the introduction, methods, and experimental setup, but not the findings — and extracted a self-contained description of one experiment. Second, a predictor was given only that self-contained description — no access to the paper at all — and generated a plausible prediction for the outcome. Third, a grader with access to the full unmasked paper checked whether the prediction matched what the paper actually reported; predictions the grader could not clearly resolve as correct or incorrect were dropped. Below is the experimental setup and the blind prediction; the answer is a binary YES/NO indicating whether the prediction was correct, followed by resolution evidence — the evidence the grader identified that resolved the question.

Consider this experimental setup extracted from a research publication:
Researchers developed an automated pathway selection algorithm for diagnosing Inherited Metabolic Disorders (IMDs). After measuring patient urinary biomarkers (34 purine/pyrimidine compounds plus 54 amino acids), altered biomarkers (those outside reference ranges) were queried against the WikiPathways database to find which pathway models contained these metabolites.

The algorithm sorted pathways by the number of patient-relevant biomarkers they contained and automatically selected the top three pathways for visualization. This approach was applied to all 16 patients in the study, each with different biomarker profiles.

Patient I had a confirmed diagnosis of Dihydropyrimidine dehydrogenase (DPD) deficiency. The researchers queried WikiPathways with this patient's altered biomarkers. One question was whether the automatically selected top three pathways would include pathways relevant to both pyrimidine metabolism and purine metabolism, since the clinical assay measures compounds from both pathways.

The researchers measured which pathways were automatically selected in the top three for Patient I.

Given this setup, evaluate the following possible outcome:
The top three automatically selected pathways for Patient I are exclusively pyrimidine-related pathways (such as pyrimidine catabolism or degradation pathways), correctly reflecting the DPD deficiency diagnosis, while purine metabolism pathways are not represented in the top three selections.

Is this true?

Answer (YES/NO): NO